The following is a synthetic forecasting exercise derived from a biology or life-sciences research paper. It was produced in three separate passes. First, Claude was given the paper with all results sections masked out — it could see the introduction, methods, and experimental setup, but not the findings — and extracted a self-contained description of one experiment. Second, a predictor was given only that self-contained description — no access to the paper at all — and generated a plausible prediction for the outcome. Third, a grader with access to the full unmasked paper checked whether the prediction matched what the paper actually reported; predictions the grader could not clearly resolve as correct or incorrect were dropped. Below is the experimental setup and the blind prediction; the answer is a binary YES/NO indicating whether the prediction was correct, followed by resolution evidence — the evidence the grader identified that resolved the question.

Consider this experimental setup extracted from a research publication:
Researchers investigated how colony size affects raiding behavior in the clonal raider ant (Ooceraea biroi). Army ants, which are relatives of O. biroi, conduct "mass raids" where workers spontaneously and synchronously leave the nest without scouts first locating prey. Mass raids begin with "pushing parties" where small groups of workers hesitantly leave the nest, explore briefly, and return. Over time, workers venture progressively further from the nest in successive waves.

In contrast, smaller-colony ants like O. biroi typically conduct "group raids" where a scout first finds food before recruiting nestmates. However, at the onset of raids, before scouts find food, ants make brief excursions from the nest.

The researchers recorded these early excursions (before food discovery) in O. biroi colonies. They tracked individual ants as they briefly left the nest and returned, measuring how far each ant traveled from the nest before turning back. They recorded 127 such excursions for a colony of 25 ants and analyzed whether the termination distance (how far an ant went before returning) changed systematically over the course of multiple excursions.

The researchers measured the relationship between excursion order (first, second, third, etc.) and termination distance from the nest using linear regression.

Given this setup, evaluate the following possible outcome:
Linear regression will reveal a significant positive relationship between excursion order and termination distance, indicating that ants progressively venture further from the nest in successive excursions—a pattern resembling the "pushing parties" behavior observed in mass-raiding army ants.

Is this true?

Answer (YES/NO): YES